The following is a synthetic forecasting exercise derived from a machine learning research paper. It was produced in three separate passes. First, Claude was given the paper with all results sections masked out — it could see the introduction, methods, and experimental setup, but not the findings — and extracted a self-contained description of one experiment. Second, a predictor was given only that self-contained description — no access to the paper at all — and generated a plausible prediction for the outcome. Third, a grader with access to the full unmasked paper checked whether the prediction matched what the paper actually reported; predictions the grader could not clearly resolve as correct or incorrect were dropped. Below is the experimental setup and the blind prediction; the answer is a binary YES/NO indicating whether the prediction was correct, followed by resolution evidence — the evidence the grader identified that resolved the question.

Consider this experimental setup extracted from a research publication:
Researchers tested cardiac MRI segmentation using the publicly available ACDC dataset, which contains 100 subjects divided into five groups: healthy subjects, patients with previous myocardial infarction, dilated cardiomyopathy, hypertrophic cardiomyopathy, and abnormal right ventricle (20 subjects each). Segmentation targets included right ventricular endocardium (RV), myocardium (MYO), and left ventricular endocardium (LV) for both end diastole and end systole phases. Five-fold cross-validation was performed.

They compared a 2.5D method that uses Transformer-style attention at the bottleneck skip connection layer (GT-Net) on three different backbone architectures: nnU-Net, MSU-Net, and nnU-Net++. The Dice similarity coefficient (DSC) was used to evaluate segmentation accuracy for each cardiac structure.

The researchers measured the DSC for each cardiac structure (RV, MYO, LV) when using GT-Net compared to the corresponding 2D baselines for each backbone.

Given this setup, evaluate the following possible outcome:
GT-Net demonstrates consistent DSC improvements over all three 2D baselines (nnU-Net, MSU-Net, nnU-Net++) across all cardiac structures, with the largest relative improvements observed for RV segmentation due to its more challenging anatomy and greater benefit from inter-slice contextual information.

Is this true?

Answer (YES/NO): NO